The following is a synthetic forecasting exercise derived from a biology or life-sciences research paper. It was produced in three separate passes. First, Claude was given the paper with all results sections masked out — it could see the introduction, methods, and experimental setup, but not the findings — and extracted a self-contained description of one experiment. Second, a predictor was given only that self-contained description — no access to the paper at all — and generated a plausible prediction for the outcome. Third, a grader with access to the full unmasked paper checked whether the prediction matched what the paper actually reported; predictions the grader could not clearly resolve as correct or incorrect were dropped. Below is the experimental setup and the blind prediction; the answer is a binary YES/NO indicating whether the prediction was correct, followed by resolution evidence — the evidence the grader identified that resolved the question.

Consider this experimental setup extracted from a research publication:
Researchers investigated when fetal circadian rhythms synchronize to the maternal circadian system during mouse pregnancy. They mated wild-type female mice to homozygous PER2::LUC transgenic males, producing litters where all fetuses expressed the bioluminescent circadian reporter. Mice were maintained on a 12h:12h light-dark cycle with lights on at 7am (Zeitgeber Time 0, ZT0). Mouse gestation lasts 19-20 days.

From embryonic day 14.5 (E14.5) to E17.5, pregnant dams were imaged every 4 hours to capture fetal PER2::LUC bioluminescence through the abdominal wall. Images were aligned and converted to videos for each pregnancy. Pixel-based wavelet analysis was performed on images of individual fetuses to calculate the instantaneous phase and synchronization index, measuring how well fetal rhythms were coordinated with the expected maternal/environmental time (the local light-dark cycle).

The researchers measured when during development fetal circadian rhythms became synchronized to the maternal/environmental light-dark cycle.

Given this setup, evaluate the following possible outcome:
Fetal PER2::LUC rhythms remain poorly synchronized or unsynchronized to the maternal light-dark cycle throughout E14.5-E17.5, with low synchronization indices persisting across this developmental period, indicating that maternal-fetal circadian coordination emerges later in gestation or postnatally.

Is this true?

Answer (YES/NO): NO